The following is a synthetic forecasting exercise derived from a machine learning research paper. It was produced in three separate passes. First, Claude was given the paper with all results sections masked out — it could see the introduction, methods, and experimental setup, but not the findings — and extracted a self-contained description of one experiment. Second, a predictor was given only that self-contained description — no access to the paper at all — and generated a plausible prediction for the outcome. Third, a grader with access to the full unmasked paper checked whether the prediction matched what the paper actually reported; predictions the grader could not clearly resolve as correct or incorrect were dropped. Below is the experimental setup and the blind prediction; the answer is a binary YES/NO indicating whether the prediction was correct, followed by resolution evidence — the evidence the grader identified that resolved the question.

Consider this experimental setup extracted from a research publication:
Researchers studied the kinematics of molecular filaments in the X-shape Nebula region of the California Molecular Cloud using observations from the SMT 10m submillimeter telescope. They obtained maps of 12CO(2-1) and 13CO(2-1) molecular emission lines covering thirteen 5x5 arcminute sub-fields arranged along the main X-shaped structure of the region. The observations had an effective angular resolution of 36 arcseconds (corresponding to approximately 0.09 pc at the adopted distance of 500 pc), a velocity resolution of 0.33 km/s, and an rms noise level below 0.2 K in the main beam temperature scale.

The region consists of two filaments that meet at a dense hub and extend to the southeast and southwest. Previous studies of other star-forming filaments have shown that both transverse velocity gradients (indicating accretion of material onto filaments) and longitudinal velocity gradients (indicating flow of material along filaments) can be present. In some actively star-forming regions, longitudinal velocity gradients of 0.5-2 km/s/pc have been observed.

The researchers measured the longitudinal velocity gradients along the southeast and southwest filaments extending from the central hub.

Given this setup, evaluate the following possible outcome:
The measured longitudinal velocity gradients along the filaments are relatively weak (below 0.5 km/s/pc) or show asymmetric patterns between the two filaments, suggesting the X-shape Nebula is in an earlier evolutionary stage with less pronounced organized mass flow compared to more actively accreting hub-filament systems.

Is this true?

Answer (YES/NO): YES